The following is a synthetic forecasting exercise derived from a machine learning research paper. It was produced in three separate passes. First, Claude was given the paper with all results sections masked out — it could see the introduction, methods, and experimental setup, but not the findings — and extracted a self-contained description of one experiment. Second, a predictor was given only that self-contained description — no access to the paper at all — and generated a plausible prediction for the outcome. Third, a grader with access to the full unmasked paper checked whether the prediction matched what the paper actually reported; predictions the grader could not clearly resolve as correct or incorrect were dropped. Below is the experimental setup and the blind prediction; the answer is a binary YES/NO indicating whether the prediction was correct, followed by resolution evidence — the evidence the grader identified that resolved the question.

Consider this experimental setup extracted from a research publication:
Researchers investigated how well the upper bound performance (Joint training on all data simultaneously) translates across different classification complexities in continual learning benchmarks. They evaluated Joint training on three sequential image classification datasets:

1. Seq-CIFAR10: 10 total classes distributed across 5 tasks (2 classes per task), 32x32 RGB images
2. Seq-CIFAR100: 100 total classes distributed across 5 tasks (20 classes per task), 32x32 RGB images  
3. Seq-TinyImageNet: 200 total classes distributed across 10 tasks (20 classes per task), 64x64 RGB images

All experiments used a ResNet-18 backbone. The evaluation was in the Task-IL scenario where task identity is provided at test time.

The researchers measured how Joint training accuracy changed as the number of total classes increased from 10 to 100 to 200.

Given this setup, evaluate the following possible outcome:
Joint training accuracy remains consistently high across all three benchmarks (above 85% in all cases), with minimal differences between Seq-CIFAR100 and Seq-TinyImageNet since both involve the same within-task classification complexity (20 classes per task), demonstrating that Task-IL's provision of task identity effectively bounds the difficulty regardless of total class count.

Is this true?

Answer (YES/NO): NO